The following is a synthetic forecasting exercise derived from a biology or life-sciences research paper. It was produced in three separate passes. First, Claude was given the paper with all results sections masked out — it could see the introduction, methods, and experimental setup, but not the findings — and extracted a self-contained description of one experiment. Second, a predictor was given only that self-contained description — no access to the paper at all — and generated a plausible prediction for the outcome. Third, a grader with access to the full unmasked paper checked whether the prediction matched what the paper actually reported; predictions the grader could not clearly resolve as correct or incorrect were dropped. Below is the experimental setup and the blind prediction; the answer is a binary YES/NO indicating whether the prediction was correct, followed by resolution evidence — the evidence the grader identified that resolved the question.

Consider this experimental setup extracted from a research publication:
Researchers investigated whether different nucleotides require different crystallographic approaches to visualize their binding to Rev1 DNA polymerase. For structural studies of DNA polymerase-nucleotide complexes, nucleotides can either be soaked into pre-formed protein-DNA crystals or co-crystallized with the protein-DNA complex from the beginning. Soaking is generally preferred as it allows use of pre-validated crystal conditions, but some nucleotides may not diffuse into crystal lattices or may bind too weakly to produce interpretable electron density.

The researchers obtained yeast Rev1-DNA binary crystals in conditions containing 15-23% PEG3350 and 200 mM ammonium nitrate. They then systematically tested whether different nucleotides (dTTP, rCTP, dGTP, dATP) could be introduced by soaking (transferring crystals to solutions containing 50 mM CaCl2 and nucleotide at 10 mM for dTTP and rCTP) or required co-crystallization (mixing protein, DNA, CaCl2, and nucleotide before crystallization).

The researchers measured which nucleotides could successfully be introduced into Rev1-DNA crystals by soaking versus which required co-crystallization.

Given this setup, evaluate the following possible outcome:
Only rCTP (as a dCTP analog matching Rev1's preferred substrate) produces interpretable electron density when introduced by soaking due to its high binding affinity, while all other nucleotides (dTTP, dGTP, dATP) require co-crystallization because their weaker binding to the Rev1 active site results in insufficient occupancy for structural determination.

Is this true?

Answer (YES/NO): NO